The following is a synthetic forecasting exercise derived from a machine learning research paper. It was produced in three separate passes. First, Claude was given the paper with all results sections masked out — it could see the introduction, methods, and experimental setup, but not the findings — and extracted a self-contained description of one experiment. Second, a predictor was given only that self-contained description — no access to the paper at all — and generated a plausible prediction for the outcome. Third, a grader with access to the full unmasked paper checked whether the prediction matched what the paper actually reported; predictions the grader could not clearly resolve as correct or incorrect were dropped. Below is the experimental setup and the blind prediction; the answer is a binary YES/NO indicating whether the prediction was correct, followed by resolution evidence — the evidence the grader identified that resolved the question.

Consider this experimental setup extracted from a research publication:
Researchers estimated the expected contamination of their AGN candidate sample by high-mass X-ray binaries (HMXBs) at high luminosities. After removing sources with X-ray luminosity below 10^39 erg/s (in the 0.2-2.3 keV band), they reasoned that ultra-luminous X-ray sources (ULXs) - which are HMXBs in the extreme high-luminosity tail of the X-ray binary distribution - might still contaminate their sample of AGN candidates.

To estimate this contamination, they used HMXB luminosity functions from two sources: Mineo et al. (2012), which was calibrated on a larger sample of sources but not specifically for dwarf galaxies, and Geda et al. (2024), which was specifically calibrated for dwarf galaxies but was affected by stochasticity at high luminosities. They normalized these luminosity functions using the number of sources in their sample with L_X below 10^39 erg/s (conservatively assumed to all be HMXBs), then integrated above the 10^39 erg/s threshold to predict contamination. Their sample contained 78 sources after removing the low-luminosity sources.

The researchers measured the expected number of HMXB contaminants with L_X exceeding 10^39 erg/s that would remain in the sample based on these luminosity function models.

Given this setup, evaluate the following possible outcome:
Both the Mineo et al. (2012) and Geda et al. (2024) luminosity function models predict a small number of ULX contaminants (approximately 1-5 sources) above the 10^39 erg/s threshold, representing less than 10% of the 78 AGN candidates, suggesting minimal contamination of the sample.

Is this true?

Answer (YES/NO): YES